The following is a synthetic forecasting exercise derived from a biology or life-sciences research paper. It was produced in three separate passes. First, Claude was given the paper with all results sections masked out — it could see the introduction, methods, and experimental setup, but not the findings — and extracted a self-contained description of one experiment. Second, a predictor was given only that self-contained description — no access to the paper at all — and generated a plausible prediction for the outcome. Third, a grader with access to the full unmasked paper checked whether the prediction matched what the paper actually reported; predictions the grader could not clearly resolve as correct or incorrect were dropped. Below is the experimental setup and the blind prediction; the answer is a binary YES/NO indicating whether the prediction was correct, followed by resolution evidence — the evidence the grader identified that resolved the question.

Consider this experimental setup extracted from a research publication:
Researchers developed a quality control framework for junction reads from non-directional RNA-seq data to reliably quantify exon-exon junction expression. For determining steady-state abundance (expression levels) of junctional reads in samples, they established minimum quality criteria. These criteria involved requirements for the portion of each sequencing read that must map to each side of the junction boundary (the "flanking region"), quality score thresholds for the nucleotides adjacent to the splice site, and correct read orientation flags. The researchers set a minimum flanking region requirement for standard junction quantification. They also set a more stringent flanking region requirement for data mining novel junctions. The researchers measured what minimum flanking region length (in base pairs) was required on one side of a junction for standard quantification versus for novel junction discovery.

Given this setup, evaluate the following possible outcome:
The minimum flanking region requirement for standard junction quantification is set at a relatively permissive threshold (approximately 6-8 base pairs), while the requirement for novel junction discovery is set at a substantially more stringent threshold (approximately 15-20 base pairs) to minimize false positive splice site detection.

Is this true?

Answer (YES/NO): NO